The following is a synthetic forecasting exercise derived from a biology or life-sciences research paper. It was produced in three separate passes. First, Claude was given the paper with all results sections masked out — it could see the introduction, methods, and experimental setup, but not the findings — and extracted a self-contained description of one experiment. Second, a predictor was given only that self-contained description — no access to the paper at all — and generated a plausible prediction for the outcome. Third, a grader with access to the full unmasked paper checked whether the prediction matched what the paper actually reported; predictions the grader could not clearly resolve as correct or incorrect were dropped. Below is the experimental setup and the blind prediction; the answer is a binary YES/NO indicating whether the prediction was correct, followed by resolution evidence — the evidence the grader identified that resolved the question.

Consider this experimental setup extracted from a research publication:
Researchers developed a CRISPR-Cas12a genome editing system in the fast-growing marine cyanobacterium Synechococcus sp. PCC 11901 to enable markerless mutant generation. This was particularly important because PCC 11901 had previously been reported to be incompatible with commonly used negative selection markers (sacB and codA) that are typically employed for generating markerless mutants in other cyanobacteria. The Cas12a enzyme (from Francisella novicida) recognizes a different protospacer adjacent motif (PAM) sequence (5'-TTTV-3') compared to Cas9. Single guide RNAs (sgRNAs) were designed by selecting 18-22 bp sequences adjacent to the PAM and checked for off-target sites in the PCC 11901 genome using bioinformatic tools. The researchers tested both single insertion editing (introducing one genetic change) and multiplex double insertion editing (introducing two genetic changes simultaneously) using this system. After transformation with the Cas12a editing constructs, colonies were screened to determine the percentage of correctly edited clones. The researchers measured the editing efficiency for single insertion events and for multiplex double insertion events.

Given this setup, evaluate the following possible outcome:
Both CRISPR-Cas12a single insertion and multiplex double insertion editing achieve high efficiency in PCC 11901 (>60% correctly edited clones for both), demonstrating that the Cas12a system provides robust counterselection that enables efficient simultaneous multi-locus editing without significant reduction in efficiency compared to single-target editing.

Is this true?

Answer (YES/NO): NO